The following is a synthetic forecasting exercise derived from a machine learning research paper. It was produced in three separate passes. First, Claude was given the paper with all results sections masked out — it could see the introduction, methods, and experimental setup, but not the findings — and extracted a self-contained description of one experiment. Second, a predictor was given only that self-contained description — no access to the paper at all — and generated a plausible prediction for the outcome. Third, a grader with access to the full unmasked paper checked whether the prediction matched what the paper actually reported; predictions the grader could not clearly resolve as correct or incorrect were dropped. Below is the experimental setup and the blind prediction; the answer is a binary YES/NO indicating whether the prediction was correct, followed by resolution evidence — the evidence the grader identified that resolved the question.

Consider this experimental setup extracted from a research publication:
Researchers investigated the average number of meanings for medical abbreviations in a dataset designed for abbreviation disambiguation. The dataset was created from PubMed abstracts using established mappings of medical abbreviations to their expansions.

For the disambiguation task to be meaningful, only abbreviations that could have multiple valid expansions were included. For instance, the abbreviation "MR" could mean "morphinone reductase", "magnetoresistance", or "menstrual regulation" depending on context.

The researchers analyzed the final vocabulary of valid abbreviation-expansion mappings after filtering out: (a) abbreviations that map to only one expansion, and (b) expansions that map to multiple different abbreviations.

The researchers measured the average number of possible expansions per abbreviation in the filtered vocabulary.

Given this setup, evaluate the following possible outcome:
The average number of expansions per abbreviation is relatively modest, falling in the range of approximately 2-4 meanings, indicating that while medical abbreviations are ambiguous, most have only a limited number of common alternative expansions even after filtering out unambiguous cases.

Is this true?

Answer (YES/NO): YES